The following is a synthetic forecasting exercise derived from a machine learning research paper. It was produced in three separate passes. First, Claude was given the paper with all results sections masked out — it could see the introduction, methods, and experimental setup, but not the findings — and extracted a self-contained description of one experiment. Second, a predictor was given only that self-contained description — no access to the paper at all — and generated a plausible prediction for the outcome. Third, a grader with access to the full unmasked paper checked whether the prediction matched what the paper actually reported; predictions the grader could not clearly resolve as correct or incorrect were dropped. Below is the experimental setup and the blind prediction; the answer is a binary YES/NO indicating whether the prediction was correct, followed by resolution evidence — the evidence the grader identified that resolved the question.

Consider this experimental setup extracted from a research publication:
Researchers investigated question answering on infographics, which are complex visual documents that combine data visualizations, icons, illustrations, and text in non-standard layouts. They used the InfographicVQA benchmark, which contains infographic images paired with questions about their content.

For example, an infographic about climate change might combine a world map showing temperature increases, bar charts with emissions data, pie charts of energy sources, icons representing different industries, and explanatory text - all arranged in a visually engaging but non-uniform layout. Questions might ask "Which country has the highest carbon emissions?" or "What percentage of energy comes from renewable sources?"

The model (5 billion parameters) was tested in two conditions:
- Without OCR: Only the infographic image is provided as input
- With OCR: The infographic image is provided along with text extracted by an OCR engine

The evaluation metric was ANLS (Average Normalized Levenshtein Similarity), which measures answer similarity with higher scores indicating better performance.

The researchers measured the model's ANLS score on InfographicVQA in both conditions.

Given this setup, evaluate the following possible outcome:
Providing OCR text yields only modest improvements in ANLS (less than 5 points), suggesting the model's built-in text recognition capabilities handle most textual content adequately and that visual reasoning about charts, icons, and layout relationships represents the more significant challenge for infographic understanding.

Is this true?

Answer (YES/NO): YES